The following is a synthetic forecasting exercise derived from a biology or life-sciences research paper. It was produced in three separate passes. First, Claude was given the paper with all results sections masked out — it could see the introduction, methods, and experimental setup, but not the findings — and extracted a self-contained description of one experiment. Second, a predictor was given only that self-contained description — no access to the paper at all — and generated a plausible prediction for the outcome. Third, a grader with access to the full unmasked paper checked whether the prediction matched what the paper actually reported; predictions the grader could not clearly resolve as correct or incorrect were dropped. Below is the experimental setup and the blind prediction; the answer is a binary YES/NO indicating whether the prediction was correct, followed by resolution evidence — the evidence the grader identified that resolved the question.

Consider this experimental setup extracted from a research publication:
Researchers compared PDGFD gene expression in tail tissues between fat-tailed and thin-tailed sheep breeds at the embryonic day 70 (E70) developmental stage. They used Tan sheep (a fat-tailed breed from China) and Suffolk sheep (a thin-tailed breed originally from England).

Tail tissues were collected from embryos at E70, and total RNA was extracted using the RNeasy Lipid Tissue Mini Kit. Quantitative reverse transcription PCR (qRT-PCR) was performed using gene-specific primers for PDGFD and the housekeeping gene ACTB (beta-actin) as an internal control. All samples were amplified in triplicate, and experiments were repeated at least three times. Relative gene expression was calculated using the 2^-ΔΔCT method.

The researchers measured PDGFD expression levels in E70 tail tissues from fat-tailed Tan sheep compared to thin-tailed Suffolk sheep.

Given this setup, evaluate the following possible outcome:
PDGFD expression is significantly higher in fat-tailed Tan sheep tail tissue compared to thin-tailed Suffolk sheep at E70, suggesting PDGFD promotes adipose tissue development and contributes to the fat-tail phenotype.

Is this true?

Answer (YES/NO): YES